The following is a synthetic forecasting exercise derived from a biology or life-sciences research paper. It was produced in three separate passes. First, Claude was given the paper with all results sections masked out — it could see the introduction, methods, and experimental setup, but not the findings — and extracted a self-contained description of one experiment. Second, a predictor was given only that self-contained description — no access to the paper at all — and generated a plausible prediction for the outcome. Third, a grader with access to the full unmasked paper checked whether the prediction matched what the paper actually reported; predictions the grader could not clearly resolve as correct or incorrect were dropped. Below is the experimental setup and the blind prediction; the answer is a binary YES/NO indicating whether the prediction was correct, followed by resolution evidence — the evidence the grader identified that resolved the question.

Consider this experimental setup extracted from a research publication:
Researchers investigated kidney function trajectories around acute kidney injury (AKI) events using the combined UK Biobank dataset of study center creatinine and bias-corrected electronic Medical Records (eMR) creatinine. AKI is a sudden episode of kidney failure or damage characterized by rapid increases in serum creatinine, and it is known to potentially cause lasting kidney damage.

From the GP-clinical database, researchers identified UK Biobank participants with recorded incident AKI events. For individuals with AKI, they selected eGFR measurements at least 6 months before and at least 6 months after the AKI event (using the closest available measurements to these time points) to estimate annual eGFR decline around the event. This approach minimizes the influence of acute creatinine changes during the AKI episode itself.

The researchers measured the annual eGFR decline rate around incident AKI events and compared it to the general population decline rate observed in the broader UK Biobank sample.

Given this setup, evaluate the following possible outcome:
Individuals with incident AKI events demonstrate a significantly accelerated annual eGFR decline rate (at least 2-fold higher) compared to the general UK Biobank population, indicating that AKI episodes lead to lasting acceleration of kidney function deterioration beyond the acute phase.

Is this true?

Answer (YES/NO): YES